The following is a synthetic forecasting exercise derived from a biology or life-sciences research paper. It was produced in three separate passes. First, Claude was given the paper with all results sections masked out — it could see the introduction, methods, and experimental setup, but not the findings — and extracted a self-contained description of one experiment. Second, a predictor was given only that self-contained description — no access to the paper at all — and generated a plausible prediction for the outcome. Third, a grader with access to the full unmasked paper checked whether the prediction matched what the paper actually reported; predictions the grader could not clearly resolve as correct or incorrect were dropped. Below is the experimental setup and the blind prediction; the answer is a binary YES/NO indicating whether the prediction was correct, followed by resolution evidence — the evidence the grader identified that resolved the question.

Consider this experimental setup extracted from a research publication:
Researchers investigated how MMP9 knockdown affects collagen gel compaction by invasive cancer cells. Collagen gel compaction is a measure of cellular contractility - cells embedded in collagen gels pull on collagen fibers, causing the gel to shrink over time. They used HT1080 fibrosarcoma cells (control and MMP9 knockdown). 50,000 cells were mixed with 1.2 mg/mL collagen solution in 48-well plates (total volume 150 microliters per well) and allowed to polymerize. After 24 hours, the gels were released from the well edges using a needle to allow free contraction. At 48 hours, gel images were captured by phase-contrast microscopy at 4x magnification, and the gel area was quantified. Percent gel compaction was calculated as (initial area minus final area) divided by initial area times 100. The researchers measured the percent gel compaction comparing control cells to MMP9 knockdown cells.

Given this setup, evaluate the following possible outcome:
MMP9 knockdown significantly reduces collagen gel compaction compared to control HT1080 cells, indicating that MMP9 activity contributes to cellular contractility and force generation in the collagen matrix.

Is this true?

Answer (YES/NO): YES